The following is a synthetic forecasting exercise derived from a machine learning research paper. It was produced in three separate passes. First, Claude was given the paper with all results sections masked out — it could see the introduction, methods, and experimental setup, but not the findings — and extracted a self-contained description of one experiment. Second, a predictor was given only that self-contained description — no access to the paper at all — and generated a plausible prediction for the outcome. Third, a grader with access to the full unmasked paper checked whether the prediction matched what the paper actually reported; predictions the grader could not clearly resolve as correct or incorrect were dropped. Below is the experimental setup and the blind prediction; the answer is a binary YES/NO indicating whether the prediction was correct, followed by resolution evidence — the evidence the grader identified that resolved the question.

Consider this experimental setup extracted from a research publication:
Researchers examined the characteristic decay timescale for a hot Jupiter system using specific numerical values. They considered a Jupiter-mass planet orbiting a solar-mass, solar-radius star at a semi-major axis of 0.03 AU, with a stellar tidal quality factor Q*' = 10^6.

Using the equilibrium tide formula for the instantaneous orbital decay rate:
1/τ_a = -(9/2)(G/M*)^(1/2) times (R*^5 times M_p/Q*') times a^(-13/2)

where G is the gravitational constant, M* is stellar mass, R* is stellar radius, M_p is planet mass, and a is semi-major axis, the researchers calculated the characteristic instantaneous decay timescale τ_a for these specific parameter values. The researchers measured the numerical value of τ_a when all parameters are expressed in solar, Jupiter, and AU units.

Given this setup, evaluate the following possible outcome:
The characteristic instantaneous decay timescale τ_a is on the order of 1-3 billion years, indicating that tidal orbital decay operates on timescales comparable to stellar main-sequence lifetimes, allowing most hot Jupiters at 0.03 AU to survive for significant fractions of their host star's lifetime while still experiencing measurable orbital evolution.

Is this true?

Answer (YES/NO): YES